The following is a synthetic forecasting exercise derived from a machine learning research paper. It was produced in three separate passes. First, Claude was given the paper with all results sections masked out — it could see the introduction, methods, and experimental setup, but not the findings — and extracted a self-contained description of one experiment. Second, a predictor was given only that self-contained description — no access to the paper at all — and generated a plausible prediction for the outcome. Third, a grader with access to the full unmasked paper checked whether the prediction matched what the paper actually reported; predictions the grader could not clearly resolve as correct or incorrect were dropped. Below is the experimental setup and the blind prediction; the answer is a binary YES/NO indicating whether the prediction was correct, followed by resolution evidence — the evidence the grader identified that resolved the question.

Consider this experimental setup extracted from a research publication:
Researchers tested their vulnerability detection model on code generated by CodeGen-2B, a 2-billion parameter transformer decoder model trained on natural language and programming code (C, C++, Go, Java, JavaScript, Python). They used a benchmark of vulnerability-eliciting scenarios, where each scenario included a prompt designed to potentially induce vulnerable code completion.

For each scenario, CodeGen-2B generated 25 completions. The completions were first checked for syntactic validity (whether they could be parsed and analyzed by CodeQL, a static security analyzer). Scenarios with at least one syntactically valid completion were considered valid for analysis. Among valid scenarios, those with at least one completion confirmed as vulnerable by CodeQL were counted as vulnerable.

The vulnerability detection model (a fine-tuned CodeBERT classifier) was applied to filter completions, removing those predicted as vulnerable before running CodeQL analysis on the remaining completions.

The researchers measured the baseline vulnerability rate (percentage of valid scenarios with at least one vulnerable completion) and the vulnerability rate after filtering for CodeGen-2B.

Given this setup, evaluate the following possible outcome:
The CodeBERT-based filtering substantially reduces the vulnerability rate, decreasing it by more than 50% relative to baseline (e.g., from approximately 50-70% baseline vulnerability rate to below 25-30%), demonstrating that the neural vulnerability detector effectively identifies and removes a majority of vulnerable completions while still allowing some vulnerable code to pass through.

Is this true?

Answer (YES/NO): NO